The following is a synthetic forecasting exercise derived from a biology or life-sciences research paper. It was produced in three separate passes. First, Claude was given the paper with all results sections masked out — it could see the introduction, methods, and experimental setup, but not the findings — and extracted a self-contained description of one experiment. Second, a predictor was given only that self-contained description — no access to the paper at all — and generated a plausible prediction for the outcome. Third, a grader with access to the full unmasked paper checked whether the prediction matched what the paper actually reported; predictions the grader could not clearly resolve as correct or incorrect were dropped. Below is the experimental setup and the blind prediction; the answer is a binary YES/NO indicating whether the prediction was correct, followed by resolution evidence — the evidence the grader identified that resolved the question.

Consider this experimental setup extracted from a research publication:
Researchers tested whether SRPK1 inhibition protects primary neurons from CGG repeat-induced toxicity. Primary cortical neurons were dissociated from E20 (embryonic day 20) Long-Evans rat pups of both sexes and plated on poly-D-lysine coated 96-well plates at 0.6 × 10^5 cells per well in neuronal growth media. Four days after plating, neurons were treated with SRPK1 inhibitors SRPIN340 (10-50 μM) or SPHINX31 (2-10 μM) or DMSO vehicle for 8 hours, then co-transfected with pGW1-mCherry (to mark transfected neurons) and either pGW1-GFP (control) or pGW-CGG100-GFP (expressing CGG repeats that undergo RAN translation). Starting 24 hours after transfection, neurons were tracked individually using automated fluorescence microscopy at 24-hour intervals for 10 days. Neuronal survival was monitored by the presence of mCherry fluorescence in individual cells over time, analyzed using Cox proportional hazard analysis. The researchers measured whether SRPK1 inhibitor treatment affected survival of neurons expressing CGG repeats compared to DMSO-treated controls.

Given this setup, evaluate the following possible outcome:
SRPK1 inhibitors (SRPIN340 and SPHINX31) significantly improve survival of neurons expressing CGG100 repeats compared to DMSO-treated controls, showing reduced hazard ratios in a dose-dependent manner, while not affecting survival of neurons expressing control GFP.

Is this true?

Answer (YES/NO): NO